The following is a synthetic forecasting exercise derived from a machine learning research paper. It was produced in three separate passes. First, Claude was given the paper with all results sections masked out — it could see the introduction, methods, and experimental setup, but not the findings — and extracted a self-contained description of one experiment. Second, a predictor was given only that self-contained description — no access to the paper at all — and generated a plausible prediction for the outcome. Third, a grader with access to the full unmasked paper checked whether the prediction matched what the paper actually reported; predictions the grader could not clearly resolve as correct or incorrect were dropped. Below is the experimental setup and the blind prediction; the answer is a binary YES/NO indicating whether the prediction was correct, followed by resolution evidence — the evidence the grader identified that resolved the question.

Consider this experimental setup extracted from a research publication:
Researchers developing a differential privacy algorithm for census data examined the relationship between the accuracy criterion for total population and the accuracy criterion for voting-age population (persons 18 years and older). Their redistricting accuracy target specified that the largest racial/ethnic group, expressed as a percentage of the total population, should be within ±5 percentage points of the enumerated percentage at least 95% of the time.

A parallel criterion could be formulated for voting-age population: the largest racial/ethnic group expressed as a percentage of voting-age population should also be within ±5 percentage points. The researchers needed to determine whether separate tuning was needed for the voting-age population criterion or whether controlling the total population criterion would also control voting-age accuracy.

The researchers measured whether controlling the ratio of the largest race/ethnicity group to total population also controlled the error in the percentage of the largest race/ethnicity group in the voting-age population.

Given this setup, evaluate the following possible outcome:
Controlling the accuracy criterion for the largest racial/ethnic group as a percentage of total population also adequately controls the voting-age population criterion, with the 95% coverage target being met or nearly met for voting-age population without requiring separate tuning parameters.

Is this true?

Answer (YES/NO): YES